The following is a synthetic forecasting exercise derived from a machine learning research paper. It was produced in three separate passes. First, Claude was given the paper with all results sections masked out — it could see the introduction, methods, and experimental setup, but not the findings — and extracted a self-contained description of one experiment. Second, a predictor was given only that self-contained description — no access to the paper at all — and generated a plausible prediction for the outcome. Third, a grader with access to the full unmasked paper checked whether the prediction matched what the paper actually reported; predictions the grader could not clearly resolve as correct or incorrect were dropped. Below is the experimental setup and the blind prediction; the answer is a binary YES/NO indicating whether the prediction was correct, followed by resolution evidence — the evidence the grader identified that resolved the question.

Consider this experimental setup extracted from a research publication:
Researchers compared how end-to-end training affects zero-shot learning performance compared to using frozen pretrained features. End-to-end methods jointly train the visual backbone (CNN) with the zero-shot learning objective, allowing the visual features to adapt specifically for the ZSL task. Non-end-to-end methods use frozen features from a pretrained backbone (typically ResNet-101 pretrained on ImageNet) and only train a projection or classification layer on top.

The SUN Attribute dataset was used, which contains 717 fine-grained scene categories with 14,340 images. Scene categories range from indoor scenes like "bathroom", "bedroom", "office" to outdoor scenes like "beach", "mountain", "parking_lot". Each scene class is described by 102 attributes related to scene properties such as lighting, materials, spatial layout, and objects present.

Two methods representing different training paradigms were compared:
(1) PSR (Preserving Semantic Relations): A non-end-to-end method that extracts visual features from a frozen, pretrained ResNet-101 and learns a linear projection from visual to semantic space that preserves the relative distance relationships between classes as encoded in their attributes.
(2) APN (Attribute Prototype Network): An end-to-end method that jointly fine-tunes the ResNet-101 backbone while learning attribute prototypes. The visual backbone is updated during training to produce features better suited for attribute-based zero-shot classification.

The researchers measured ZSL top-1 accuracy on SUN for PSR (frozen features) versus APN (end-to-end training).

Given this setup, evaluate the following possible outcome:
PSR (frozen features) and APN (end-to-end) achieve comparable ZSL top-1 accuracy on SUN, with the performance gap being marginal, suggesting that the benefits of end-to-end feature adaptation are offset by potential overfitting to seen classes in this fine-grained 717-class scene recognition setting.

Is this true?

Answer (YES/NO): YES